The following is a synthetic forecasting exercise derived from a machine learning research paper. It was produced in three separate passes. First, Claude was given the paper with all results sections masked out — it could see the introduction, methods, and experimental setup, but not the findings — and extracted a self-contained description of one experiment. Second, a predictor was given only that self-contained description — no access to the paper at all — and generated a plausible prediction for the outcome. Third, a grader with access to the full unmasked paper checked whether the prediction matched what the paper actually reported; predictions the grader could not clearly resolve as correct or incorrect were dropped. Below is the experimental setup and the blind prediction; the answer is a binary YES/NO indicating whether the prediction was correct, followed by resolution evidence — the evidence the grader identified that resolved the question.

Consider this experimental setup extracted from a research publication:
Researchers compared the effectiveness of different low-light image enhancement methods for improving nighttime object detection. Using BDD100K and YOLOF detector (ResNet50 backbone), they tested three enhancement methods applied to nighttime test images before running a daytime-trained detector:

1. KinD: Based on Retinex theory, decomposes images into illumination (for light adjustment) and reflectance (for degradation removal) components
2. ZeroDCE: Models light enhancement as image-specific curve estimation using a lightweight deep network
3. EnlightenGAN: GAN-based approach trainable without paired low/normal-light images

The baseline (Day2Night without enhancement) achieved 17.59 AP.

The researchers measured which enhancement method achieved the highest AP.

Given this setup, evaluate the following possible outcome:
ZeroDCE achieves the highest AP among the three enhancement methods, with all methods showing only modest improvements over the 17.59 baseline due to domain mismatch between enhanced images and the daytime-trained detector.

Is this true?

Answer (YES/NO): NO